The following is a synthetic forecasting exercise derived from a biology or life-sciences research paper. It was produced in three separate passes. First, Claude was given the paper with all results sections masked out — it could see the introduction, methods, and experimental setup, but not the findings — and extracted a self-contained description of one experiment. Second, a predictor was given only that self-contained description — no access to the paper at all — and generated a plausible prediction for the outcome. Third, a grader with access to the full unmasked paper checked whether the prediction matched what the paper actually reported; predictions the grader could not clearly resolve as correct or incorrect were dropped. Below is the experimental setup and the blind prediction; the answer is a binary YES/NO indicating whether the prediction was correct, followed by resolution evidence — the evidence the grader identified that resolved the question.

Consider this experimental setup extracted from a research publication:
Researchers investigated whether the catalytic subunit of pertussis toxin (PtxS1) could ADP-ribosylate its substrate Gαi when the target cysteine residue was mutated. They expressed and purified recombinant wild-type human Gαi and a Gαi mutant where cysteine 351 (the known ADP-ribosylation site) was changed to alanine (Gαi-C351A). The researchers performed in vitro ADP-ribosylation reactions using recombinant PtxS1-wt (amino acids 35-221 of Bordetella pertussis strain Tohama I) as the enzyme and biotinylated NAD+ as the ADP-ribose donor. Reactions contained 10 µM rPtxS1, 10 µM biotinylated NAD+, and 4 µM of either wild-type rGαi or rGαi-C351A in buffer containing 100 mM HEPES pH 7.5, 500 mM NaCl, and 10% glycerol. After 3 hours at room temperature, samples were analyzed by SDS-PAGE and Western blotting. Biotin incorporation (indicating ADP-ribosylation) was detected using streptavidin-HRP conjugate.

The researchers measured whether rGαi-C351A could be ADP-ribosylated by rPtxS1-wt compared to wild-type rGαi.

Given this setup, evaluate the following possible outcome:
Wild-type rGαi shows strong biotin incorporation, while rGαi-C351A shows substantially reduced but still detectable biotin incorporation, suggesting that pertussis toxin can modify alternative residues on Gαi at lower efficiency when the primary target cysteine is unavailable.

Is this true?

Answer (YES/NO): NO